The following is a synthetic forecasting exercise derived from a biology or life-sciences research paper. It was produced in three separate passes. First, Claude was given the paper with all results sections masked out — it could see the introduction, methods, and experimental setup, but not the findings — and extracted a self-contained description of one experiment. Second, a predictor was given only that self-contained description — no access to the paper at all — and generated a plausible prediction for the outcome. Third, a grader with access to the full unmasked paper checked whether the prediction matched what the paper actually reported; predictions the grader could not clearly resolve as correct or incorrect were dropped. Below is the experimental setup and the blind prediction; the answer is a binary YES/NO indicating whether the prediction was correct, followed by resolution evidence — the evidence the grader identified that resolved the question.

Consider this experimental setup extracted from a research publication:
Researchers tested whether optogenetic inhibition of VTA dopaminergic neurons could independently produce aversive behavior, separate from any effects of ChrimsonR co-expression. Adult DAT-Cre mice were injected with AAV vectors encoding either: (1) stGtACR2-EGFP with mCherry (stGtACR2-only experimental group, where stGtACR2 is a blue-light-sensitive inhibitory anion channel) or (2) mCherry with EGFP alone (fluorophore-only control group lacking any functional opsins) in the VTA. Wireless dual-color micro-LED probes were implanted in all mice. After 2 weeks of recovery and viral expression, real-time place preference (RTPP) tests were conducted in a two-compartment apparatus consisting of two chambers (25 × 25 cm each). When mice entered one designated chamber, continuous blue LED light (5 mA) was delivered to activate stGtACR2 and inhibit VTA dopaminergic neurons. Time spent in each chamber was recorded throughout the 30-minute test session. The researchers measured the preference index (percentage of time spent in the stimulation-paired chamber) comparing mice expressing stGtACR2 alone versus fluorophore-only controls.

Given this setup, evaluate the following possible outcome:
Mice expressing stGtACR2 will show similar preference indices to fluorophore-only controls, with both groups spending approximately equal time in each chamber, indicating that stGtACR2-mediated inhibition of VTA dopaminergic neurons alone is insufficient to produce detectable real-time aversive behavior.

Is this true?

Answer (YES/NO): NO